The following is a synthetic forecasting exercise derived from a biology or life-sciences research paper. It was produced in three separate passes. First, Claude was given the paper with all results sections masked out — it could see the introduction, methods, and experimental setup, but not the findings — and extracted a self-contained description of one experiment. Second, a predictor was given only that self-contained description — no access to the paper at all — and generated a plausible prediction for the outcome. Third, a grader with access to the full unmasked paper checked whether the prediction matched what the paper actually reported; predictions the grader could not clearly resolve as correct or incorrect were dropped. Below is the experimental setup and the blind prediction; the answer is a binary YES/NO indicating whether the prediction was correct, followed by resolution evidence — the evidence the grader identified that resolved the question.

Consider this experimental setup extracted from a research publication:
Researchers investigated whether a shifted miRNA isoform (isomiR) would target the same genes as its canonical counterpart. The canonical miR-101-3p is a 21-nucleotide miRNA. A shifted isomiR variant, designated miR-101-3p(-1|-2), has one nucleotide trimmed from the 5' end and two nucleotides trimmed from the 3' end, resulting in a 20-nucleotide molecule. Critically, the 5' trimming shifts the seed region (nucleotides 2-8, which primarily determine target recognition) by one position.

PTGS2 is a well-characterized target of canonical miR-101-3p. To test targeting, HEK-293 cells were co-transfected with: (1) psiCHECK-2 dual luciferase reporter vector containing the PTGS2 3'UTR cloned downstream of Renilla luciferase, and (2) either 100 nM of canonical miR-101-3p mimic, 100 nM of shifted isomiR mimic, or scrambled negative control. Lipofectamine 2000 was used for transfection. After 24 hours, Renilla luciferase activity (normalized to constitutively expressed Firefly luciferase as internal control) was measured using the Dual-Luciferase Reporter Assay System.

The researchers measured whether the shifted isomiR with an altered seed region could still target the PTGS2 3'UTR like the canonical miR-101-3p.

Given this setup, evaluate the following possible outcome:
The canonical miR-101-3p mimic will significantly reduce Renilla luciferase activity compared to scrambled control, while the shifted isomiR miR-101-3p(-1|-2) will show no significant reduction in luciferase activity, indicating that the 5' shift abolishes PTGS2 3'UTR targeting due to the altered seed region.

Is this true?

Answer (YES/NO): NO